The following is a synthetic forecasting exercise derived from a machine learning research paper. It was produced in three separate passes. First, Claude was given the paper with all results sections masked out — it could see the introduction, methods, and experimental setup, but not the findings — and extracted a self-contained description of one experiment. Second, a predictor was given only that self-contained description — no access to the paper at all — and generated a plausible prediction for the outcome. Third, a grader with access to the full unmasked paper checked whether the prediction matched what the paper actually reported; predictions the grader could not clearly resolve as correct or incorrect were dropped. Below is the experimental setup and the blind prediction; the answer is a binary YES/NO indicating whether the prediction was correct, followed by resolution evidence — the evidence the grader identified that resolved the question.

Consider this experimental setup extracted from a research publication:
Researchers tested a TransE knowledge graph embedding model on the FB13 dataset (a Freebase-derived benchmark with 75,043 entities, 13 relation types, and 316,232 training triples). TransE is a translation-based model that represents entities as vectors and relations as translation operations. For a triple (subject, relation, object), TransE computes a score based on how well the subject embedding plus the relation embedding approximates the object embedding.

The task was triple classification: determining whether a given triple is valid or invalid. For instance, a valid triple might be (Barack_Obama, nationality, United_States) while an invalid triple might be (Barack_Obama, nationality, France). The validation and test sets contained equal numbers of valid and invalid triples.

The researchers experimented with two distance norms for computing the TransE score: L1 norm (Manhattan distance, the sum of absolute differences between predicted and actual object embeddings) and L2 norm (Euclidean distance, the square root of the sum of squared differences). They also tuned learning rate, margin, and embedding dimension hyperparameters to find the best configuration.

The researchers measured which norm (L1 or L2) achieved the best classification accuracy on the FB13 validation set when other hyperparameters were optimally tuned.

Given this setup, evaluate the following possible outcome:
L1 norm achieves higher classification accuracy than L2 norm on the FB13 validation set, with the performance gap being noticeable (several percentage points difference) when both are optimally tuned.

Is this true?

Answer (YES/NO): NO